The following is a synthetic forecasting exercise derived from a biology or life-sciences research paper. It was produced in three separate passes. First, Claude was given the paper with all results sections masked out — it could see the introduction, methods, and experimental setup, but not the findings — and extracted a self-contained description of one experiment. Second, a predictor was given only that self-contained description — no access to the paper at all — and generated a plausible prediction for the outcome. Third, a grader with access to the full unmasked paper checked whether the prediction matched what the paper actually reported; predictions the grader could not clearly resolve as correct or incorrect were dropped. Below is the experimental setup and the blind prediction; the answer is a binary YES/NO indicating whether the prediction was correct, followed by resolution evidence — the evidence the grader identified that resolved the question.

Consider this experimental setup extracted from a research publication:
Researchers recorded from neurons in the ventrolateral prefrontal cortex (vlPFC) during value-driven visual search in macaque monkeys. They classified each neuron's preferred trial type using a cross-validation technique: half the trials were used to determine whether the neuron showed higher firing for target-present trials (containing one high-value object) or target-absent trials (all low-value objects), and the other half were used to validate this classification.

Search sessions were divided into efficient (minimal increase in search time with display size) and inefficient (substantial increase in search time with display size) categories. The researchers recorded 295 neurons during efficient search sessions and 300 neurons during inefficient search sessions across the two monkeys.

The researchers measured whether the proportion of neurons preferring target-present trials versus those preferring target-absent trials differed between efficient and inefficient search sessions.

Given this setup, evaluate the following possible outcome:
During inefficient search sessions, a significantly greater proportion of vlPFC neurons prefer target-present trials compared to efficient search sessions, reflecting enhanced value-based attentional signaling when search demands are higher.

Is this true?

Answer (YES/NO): NO